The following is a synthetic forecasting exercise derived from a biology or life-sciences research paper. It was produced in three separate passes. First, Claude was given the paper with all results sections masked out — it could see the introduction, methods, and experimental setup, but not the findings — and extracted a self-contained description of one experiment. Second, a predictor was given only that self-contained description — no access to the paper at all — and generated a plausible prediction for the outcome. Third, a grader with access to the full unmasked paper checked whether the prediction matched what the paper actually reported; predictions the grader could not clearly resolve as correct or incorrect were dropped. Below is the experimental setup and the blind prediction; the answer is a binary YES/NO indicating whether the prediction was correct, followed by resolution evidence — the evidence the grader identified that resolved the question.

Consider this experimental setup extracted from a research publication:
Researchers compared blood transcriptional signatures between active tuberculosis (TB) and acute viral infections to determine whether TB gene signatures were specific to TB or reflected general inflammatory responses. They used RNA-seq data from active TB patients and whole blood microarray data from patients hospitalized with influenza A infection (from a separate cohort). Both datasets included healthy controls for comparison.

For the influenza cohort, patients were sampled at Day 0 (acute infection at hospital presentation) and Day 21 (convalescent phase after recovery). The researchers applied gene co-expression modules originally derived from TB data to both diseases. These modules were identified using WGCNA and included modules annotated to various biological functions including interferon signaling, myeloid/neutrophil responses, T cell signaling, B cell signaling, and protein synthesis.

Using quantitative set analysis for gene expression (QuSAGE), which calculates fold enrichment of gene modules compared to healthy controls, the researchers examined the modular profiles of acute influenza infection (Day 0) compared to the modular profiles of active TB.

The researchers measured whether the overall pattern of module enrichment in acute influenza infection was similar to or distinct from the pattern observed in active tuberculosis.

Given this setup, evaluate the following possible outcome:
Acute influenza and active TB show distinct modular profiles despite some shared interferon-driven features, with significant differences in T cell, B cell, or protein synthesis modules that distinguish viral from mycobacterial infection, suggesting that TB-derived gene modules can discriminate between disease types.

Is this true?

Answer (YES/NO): YES